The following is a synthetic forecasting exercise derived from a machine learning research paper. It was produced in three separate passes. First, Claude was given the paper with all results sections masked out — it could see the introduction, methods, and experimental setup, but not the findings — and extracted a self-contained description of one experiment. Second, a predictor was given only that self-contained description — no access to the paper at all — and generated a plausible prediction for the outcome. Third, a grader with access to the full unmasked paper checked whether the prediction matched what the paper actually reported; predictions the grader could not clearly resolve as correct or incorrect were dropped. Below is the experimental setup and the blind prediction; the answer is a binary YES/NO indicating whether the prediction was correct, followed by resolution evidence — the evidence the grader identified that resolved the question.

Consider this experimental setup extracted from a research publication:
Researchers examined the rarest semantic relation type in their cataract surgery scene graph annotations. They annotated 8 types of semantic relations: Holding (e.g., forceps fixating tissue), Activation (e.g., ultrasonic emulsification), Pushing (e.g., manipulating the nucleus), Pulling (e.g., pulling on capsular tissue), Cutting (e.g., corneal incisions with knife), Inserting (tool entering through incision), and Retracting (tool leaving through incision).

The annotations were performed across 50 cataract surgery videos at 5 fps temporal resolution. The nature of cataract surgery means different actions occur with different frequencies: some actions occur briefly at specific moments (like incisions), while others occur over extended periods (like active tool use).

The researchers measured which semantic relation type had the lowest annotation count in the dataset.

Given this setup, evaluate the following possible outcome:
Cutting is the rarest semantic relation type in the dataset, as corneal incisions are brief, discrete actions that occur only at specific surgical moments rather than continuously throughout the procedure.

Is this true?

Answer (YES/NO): YES